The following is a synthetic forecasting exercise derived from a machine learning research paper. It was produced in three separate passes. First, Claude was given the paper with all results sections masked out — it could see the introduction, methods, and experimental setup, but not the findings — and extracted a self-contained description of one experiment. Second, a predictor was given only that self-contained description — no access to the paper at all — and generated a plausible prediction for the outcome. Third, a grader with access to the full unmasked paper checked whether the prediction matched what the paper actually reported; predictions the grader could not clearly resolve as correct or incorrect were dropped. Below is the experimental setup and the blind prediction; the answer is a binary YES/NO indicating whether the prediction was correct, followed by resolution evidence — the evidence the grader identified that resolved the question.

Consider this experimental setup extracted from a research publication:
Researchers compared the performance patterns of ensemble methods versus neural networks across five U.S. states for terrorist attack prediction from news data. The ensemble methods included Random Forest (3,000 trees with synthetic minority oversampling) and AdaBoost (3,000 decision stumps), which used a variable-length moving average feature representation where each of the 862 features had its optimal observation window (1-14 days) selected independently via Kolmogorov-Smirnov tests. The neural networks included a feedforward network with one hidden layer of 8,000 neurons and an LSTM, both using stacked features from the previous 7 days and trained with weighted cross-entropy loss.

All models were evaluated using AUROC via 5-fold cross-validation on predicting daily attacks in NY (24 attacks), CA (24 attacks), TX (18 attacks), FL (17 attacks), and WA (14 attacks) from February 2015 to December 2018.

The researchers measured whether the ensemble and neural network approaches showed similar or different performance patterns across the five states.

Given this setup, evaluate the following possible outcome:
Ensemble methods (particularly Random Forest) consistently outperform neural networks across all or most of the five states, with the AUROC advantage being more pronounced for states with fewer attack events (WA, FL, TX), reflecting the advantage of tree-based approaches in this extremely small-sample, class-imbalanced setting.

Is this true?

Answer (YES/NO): NO